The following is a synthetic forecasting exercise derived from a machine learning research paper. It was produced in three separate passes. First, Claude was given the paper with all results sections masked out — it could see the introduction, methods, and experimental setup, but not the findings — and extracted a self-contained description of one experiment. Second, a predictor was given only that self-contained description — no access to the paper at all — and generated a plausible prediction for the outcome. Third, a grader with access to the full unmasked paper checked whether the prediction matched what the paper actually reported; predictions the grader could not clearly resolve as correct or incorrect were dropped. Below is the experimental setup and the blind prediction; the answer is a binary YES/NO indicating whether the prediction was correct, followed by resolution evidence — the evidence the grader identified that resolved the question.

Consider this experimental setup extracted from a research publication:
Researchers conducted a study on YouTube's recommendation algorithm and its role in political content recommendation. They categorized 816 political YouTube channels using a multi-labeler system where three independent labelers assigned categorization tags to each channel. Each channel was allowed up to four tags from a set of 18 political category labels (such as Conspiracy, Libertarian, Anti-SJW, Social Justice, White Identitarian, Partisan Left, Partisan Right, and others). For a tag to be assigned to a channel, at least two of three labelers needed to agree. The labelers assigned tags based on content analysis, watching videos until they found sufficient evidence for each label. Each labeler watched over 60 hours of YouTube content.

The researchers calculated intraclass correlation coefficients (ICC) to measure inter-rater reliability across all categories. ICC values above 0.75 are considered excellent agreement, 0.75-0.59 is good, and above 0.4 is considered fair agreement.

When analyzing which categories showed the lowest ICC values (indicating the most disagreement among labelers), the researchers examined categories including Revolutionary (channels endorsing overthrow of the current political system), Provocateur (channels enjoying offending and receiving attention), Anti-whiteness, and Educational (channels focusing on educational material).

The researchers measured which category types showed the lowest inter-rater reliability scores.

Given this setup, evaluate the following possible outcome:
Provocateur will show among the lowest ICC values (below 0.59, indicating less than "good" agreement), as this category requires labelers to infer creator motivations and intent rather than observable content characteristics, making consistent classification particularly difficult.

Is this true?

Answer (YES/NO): YES